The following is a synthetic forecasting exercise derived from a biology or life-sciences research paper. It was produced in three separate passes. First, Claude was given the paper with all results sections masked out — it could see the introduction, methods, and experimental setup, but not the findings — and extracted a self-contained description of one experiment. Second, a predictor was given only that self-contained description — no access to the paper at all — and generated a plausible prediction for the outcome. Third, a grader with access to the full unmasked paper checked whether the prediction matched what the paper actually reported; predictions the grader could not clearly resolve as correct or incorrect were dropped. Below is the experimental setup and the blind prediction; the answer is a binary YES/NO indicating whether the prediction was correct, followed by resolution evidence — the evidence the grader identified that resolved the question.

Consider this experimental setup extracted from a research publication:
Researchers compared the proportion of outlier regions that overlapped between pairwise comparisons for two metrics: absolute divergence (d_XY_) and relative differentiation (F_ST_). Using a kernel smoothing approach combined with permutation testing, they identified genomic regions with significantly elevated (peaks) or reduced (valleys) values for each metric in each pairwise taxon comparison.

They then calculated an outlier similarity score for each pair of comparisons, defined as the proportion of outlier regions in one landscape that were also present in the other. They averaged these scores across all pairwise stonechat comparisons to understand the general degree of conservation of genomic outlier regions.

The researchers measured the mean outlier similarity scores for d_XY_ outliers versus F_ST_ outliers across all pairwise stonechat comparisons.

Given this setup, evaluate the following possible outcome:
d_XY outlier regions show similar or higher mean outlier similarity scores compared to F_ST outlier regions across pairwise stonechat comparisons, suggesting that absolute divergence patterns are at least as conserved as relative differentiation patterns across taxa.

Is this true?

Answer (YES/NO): YES